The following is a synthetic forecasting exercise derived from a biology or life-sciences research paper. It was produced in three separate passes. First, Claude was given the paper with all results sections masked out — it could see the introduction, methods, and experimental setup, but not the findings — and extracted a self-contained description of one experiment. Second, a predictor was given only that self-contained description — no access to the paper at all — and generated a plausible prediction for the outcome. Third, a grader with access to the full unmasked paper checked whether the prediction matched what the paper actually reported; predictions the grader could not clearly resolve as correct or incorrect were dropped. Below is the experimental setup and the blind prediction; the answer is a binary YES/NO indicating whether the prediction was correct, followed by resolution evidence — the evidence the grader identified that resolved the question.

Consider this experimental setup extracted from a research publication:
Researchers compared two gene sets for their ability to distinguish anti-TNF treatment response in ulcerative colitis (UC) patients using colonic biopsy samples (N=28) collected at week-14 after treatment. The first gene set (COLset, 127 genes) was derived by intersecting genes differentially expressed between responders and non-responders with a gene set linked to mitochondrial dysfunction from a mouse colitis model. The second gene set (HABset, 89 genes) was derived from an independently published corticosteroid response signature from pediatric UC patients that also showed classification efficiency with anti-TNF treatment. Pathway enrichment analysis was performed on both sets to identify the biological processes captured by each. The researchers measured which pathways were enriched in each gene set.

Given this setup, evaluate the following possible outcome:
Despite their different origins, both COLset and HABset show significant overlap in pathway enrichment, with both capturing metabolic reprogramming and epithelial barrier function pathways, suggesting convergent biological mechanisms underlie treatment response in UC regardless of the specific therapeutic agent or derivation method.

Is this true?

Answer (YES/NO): NO